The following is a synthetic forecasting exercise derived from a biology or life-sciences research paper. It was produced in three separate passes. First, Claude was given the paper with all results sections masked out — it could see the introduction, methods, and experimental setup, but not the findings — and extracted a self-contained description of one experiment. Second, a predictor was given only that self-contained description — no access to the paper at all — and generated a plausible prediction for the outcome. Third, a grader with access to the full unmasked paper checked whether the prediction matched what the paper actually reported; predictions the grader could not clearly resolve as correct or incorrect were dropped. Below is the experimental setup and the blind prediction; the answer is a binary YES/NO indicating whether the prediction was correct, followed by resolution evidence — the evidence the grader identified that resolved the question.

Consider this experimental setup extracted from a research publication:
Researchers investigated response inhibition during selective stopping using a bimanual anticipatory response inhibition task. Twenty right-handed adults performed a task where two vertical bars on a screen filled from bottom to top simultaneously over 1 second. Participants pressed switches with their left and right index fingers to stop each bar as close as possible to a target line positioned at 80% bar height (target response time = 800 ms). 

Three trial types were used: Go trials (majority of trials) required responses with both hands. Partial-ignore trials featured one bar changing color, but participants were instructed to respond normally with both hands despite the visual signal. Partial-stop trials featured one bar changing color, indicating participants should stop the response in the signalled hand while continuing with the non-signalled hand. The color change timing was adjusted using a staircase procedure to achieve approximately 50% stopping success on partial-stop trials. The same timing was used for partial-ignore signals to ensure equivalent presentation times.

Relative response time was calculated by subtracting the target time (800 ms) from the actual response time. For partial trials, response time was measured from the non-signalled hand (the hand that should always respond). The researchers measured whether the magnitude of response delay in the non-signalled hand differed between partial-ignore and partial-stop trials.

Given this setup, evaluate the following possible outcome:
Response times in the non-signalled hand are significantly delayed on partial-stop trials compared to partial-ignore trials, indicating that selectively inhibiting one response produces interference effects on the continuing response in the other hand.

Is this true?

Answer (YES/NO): YES